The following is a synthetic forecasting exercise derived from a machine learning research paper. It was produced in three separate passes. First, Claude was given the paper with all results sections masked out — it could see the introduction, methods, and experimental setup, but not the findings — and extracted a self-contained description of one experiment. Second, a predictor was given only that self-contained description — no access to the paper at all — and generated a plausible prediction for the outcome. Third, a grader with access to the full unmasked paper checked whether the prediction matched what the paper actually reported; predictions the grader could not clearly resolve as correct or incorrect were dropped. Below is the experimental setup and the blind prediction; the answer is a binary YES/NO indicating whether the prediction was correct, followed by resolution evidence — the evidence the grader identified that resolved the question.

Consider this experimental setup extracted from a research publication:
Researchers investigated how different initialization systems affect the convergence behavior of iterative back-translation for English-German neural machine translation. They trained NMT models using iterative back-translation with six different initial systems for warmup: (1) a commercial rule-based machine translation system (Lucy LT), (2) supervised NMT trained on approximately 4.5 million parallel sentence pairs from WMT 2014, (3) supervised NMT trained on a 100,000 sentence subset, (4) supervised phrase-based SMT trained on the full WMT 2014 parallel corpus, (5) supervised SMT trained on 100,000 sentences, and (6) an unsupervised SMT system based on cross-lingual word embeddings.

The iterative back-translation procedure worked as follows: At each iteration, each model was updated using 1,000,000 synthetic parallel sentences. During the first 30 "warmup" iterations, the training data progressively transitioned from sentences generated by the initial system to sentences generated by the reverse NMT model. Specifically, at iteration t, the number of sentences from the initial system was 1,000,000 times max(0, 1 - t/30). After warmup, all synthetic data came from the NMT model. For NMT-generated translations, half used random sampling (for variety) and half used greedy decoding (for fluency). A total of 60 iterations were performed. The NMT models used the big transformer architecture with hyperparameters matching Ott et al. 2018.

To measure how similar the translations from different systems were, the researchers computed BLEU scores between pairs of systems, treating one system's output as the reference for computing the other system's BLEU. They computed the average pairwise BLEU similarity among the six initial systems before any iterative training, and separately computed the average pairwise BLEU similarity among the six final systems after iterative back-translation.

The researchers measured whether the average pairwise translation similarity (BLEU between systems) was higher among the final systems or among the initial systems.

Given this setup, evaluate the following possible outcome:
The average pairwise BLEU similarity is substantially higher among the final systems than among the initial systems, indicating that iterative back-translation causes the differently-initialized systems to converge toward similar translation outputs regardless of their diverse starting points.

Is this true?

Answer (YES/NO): YES